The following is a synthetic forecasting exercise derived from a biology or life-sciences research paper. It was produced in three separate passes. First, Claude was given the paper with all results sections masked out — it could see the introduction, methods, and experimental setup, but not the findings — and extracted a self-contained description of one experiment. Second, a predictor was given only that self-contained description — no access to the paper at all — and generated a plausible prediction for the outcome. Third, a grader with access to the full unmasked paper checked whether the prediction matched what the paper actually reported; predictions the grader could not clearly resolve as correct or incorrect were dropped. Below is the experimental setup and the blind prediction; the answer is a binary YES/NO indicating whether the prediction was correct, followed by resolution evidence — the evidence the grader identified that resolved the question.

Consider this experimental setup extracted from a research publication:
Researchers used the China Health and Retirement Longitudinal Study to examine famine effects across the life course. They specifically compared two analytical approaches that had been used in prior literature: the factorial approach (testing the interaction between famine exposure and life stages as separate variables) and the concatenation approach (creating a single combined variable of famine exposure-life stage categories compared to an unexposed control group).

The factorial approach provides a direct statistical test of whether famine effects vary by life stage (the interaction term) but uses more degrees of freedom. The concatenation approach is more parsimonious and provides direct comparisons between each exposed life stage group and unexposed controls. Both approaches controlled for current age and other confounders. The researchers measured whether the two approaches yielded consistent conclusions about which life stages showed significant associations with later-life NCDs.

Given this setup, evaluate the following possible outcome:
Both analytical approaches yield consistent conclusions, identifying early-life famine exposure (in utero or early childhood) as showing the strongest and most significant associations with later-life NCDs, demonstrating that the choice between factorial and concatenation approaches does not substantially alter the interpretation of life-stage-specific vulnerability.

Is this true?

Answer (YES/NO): NO